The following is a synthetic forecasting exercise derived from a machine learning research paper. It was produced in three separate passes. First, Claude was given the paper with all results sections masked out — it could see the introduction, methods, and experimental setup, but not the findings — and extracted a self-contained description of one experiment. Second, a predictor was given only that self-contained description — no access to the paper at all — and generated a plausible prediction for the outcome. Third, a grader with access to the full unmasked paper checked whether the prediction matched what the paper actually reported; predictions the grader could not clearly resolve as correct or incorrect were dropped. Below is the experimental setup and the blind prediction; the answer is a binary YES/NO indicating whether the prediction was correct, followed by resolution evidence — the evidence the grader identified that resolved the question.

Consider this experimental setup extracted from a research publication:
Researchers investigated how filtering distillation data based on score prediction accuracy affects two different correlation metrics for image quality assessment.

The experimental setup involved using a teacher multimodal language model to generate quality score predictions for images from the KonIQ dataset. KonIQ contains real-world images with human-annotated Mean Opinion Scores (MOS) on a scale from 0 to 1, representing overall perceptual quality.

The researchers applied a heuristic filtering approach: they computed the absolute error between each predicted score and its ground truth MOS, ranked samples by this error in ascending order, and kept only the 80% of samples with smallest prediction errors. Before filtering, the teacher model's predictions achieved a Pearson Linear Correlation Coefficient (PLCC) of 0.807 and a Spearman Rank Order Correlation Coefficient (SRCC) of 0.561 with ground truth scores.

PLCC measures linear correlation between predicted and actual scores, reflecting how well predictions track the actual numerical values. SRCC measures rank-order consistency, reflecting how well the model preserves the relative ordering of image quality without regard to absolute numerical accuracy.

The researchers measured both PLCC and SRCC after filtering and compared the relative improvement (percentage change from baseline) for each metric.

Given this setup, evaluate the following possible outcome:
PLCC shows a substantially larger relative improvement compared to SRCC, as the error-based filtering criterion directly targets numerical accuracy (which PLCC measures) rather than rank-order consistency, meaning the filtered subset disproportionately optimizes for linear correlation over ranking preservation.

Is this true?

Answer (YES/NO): NO